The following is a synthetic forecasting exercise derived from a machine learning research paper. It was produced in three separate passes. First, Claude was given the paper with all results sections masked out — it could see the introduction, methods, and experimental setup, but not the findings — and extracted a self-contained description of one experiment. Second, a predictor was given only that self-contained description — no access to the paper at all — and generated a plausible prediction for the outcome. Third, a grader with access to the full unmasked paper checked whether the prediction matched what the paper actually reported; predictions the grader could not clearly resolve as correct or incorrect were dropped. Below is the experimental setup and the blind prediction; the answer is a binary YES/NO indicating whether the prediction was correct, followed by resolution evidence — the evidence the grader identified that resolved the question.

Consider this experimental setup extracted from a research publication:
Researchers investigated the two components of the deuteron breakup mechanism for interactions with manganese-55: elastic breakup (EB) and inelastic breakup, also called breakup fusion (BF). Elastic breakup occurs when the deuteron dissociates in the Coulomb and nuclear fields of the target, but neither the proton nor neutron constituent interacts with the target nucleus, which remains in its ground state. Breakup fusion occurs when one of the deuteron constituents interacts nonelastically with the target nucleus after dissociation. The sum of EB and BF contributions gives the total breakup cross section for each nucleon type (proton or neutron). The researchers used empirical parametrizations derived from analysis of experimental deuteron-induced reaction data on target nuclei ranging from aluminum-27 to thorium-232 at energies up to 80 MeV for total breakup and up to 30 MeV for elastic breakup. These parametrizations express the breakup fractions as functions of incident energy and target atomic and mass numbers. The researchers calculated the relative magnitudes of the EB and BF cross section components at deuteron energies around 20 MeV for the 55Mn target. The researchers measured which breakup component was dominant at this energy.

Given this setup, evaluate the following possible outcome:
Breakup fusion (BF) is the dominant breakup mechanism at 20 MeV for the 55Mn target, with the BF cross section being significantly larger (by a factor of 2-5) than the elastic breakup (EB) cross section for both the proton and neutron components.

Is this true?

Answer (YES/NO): YES